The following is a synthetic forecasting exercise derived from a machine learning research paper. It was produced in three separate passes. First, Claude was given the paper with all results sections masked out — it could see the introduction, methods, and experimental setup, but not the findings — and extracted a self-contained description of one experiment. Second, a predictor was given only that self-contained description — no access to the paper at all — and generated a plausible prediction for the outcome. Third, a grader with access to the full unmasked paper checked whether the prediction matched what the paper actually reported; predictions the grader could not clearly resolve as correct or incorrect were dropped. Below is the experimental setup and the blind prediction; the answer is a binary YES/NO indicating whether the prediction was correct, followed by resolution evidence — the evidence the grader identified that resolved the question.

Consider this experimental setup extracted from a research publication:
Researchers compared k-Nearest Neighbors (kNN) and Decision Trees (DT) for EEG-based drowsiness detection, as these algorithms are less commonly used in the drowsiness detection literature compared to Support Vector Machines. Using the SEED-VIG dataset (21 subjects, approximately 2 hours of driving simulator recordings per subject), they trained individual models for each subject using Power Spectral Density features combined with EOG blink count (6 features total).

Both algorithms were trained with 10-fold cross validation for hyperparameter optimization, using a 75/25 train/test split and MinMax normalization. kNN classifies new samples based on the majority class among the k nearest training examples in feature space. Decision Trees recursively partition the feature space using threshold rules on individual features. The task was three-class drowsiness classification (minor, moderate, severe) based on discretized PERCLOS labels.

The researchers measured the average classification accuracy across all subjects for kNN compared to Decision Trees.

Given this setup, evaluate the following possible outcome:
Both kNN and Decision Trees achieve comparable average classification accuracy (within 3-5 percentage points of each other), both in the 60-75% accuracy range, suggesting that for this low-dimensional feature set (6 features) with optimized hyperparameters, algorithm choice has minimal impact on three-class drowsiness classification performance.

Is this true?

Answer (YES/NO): NO